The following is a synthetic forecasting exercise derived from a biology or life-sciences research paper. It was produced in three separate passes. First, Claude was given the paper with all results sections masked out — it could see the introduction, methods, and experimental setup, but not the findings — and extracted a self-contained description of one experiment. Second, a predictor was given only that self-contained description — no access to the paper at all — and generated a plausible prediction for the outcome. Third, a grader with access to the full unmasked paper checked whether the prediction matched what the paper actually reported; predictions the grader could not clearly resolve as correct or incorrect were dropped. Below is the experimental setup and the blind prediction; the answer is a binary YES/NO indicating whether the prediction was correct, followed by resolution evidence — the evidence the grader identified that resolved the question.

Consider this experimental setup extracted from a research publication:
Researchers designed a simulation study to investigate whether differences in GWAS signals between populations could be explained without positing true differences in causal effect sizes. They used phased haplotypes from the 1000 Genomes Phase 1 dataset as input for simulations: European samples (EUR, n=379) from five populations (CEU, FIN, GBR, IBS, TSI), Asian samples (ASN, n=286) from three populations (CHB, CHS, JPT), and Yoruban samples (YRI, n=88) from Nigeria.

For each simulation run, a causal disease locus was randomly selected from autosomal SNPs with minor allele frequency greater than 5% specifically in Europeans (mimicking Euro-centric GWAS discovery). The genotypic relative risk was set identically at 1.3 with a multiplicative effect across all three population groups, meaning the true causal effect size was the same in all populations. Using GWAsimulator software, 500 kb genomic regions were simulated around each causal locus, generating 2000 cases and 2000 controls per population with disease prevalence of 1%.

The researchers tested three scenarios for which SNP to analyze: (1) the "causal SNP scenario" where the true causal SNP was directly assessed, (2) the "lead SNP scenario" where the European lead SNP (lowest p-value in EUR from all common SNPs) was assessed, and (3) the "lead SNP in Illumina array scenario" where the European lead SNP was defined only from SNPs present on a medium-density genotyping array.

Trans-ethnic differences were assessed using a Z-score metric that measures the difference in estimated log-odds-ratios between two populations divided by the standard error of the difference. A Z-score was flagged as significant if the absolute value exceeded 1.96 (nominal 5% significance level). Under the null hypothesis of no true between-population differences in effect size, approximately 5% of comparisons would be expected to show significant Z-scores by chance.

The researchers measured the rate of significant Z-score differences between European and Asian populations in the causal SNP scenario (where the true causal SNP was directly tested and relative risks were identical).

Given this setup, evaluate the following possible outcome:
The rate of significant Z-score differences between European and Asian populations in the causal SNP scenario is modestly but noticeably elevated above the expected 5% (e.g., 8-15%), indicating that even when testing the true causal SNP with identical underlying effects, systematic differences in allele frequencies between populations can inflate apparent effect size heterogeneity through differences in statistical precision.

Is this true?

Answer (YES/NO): NO